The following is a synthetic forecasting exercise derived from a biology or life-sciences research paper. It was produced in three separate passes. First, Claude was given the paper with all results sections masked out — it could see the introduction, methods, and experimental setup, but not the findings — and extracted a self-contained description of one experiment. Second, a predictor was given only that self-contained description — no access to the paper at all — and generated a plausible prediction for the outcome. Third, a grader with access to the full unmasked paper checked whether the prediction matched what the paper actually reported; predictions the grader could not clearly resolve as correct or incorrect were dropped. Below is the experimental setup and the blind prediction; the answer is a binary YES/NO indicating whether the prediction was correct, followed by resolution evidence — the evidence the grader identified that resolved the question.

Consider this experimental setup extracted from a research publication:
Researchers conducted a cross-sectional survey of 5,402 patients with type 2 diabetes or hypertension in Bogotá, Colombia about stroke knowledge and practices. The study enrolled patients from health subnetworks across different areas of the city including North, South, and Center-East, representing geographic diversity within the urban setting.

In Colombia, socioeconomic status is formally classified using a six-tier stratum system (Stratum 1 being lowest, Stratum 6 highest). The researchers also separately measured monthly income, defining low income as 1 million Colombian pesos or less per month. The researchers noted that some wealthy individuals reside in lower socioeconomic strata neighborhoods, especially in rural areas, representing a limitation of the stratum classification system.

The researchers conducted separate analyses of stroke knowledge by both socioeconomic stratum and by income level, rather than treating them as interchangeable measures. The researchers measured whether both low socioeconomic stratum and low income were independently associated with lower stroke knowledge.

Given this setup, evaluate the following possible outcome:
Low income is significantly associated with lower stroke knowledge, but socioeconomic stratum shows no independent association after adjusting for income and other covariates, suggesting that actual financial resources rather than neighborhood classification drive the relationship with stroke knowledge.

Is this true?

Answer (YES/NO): NO